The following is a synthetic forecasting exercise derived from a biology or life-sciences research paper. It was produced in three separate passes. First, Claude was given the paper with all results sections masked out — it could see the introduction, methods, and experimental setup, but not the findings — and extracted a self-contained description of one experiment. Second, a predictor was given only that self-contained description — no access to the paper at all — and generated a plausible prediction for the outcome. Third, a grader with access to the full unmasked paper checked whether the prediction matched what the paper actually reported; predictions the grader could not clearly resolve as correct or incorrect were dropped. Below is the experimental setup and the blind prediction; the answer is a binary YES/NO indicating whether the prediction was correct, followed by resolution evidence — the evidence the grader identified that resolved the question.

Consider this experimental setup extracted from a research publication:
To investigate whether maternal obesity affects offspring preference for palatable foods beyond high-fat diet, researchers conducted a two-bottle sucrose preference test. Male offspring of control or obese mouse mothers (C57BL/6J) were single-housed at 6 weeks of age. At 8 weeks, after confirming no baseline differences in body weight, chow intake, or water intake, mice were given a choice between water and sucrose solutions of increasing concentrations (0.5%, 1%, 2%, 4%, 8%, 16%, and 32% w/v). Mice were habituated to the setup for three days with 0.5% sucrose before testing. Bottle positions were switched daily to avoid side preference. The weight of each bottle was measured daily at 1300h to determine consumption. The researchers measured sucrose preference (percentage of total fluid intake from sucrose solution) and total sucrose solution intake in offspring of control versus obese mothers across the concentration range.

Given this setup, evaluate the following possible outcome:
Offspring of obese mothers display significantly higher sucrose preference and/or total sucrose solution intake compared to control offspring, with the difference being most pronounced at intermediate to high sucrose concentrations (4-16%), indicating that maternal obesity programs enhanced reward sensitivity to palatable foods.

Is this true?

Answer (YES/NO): NO